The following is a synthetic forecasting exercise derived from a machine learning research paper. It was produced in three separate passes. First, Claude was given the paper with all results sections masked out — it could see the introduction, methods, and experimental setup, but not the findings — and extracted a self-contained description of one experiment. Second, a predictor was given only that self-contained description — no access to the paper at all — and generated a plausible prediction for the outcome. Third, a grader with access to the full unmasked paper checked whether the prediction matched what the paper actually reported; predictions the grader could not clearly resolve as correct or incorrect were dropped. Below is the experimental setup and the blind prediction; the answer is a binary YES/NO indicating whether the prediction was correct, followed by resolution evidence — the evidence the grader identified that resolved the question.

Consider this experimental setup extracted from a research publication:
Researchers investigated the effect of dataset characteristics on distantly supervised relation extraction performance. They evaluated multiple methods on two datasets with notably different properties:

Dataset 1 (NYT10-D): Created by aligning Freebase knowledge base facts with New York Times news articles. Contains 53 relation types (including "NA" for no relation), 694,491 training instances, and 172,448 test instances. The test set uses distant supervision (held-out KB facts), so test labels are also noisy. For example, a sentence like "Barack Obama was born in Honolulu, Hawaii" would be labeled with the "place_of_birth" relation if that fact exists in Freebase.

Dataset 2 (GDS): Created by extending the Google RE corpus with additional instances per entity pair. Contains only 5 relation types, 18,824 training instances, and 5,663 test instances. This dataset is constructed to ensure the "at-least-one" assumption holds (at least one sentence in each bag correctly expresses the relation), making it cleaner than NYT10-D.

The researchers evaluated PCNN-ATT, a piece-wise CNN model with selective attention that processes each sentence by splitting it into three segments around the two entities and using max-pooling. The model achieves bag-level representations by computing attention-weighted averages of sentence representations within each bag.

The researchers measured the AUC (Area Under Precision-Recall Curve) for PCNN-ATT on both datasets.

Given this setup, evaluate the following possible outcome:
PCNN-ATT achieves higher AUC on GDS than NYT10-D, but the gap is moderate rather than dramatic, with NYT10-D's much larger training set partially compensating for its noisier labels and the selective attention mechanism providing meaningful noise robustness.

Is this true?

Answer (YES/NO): NO